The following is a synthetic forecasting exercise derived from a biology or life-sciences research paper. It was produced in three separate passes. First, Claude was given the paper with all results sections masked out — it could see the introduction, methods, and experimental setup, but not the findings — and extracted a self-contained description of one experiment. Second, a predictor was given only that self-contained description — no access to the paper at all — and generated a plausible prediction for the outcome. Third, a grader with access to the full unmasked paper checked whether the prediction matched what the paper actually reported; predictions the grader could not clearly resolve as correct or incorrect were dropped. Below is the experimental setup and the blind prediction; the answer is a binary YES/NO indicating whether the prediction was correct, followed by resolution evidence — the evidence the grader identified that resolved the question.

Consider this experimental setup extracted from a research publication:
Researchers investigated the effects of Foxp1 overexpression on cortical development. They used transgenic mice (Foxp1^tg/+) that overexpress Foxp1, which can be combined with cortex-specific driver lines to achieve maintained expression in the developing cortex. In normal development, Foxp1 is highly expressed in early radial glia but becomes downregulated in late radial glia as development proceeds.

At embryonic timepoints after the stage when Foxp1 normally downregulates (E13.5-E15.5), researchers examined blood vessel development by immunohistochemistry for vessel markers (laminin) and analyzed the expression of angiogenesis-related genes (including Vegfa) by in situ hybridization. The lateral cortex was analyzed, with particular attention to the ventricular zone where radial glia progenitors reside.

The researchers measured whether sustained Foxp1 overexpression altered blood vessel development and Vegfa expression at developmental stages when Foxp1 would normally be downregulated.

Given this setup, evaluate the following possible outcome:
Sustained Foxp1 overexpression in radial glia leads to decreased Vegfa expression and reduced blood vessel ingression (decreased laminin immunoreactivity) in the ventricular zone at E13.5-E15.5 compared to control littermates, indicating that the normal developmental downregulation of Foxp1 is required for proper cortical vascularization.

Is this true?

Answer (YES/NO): NO